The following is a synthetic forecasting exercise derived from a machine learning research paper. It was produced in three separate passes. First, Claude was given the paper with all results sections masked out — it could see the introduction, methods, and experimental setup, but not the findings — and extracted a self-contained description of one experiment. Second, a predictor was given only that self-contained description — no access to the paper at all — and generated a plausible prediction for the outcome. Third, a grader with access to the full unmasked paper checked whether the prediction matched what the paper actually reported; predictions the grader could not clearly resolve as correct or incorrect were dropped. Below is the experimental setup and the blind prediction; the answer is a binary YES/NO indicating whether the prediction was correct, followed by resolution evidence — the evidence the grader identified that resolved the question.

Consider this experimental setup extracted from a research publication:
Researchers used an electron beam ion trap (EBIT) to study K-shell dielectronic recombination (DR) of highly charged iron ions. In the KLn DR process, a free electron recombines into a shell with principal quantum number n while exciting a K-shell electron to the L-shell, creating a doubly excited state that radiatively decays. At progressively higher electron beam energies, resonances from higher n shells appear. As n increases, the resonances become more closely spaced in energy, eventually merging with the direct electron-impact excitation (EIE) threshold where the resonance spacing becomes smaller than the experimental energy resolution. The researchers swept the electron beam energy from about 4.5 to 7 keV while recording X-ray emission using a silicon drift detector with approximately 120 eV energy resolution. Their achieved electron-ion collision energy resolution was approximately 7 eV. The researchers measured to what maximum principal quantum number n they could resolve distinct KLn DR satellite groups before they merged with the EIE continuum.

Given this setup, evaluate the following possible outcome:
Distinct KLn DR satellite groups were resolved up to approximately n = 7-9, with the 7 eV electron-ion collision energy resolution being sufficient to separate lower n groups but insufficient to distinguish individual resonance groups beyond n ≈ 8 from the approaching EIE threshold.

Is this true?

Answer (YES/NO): NO